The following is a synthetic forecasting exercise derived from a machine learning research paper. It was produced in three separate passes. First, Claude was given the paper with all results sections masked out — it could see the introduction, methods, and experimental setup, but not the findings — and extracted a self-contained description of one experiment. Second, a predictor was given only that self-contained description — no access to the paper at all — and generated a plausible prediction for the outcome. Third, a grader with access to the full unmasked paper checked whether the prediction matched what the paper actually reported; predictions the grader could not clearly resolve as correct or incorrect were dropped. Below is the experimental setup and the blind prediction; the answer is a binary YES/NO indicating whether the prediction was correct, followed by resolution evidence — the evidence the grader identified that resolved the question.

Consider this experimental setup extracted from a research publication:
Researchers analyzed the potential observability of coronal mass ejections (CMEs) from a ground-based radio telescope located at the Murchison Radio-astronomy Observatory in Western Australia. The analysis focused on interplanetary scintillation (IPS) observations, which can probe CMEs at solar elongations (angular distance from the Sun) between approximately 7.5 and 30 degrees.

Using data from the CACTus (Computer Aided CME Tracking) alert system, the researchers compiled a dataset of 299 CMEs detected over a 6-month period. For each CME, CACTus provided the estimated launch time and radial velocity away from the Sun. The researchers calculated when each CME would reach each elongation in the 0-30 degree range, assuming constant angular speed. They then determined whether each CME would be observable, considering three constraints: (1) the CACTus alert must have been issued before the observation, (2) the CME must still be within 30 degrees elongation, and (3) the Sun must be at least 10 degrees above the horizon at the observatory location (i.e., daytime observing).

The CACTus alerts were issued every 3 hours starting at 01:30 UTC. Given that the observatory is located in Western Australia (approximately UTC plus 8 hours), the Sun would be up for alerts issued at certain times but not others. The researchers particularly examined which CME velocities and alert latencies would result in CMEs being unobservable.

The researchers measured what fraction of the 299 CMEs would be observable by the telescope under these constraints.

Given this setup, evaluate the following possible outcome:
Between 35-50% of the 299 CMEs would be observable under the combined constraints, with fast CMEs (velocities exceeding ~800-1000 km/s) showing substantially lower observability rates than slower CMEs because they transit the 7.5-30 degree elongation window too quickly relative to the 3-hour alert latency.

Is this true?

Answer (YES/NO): NO